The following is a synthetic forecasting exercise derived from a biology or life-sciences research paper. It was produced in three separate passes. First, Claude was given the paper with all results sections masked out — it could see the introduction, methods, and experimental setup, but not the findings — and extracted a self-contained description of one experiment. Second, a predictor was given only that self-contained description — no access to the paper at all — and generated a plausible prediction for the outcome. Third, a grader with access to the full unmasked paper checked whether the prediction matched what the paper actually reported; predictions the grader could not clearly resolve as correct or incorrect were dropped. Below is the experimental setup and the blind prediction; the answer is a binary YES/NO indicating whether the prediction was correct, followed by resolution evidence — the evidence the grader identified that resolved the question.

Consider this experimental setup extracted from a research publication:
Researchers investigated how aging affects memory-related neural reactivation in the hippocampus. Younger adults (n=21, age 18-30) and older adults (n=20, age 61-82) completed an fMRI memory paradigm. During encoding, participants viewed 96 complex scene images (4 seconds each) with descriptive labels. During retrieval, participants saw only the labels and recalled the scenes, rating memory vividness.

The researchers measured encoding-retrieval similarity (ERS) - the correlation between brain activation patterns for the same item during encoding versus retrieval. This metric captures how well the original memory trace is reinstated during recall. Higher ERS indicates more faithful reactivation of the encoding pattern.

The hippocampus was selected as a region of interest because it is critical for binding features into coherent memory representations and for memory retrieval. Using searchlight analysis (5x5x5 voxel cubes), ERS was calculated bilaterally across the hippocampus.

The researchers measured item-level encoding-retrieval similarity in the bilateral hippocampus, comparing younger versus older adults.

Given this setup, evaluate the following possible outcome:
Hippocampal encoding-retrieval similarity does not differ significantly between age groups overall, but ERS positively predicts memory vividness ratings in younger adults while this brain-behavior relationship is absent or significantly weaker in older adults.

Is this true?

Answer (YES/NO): NO